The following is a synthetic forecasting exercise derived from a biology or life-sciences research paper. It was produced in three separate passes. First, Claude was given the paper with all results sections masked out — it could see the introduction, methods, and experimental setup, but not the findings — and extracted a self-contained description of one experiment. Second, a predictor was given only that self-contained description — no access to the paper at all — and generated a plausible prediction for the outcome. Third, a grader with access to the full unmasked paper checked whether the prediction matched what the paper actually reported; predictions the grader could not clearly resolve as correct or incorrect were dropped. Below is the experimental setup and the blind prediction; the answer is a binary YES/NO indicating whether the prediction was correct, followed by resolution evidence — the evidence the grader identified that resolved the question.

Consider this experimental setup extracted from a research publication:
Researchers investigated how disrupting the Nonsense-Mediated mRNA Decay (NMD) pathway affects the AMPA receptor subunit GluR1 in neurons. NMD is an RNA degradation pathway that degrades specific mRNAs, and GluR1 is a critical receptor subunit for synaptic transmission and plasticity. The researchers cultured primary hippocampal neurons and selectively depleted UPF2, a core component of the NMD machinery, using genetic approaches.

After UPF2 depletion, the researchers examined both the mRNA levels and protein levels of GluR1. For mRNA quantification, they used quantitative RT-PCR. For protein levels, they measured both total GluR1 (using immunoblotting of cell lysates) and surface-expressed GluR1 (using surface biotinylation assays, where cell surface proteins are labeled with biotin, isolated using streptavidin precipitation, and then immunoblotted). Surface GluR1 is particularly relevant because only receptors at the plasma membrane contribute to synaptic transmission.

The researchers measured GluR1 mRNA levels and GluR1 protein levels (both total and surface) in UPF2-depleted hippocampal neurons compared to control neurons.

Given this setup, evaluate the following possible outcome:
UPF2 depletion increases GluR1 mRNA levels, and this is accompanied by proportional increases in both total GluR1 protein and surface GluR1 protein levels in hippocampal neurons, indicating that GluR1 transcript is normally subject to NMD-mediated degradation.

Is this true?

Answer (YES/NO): NO